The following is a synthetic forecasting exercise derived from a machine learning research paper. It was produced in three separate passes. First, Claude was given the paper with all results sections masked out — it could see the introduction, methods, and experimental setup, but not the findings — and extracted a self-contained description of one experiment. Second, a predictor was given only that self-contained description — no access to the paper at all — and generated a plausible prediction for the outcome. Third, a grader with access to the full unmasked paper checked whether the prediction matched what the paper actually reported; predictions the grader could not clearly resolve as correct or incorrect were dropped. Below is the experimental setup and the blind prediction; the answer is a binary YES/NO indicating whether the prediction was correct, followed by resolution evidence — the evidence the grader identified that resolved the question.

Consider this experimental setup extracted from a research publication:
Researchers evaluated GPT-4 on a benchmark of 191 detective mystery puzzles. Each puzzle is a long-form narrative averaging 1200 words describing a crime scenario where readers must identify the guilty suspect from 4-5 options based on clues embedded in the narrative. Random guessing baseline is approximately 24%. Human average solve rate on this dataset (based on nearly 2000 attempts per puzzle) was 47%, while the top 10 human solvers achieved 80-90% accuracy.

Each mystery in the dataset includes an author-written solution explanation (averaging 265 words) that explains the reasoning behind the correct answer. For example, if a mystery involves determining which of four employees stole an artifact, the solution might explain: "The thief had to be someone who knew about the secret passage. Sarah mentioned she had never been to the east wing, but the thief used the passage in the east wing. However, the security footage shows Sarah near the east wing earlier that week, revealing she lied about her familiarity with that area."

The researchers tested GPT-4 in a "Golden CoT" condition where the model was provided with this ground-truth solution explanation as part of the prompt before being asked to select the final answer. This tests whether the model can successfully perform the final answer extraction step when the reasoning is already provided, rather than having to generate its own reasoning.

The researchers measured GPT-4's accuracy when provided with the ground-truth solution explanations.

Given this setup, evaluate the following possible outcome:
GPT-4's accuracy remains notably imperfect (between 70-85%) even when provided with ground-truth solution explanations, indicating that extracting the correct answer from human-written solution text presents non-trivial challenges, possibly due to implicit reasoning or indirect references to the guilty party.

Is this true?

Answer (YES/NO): YES